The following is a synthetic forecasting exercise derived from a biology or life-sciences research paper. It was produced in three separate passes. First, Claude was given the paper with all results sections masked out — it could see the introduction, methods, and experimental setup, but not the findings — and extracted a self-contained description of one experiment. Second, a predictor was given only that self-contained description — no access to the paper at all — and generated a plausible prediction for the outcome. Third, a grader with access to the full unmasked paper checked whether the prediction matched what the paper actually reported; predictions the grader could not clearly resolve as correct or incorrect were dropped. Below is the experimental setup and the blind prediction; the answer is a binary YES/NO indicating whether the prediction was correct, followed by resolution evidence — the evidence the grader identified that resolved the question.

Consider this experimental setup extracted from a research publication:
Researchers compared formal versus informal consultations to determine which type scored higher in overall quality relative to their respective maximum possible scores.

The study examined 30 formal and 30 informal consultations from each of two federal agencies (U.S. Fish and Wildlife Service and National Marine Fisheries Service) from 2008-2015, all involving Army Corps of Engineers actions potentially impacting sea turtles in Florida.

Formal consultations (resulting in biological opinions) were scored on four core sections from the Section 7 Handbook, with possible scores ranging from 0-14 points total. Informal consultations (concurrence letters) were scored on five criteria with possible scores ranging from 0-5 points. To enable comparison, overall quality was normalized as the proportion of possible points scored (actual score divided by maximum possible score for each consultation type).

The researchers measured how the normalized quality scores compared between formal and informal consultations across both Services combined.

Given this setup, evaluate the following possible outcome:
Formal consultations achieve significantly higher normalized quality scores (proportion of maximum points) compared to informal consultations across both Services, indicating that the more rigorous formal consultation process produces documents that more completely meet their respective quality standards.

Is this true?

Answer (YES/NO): NO